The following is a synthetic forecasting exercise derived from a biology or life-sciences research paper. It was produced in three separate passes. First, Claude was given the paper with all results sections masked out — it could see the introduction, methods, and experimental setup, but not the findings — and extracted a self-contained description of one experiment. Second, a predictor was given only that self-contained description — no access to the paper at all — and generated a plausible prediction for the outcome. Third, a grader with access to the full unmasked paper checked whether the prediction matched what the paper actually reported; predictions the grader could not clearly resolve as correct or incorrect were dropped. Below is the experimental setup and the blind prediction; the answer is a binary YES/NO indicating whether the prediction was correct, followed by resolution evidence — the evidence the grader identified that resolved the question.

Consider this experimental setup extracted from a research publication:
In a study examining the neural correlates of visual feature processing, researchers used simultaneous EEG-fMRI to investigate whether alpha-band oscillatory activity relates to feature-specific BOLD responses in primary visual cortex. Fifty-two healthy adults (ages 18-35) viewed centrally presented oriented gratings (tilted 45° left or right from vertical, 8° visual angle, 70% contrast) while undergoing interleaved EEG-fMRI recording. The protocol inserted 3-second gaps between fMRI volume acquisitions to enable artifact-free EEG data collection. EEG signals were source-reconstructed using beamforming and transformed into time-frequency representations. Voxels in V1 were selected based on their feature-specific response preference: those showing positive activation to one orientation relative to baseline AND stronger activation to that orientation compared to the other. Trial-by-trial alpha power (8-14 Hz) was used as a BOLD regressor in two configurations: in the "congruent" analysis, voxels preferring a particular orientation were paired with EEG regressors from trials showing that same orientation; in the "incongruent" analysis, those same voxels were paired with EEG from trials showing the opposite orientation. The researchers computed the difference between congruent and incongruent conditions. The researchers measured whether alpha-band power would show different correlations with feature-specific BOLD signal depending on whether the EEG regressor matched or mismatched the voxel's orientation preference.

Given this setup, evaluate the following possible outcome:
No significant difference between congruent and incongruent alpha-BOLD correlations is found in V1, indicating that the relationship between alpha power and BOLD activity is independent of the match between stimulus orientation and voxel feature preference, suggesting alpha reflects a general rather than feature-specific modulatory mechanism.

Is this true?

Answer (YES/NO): NO